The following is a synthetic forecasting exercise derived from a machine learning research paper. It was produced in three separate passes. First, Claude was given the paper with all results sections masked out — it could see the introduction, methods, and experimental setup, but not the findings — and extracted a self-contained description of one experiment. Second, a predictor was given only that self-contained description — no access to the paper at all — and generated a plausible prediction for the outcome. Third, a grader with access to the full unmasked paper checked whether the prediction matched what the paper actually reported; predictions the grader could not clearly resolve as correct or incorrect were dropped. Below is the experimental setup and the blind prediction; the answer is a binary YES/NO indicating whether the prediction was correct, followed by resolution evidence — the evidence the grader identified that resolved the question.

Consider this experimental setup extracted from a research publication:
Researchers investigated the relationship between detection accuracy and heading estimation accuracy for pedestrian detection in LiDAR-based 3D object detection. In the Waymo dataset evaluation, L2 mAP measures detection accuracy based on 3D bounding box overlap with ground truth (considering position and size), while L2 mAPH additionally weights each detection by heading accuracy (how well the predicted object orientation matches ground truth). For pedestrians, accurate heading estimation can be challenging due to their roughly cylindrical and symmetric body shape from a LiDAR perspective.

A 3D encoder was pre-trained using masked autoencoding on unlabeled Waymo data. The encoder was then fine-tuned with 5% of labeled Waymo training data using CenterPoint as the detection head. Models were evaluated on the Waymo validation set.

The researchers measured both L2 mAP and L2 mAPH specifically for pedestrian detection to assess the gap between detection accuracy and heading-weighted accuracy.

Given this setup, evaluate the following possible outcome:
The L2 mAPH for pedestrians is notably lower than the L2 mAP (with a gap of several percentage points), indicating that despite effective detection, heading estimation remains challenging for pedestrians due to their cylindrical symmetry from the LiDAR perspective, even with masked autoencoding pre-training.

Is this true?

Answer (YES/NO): YES